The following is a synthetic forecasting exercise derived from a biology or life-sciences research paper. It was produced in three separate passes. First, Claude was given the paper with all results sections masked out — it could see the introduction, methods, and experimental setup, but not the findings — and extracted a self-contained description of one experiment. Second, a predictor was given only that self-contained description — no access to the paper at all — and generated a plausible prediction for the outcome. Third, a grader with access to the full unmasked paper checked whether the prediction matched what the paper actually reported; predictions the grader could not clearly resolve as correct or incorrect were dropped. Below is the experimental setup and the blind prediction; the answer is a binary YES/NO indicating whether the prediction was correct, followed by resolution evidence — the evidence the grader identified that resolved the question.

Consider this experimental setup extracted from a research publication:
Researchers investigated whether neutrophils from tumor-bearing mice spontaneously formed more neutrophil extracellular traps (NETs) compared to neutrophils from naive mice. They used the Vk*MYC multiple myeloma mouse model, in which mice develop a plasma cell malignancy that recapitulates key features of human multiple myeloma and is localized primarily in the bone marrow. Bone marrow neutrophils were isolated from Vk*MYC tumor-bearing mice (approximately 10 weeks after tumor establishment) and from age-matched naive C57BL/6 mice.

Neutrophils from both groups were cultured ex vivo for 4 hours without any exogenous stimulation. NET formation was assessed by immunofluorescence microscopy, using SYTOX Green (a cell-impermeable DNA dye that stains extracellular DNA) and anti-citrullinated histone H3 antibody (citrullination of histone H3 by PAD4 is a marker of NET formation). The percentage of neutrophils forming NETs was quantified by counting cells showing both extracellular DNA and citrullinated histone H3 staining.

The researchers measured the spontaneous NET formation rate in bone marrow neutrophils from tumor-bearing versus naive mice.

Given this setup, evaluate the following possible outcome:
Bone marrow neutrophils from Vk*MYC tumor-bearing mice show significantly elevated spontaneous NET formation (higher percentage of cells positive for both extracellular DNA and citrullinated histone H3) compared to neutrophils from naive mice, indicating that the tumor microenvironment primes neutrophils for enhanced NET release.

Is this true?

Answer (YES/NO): NO